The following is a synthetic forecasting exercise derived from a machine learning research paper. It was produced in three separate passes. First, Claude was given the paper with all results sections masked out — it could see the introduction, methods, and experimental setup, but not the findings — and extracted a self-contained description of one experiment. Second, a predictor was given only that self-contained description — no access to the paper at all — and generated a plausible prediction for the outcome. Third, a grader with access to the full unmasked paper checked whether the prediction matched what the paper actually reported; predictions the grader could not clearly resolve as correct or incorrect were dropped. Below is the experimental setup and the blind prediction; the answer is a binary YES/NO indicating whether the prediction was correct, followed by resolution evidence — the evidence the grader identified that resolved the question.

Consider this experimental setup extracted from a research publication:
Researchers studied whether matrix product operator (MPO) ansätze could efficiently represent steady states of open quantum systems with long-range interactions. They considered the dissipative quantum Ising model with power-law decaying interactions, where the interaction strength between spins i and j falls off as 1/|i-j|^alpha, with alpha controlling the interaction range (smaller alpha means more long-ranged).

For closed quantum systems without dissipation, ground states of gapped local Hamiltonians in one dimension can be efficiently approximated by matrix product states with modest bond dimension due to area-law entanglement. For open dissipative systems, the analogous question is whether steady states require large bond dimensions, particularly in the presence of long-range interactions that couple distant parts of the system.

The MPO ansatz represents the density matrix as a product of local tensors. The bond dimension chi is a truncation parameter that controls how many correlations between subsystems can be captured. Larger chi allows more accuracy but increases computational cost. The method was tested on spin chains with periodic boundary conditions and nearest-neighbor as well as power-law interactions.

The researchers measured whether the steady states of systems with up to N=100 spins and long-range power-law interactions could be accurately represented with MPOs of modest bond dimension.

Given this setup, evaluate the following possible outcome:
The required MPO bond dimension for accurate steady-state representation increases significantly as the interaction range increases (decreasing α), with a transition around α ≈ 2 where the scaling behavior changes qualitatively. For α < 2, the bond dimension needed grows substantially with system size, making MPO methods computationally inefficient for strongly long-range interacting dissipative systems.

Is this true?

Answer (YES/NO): NO